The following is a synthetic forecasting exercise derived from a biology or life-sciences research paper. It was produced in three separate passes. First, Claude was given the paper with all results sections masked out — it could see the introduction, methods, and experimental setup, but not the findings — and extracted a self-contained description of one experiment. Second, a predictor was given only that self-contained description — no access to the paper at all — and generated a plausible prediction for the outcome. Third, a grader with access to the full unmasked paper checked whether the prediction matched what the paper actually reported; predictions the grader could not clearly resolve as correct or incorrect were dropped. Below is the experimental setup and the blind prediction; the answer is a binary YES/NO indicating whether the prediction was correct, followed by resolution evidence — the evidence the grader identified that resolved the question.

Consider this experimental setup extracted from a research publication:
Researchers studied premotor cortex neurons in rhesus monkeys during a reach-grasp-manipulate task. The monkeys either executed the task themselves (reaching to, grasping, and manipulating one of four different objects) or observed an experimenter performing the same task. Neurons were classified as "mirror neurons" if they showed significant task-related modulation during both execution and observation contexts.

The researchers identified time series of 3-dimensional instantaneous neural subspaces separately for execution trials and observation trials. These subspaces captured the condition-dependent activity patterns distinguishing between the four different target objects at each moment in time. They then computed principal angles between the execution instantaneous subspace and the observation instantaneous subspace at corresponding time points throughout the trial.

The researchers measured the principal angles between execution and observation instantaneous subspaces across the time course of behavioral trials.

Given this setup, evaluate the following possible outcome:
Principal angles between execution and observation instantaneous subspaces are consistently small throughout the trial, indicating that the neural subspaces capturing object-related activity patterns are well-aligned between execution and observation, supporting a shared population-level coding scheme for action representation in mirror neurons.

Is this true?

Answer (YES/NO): NO